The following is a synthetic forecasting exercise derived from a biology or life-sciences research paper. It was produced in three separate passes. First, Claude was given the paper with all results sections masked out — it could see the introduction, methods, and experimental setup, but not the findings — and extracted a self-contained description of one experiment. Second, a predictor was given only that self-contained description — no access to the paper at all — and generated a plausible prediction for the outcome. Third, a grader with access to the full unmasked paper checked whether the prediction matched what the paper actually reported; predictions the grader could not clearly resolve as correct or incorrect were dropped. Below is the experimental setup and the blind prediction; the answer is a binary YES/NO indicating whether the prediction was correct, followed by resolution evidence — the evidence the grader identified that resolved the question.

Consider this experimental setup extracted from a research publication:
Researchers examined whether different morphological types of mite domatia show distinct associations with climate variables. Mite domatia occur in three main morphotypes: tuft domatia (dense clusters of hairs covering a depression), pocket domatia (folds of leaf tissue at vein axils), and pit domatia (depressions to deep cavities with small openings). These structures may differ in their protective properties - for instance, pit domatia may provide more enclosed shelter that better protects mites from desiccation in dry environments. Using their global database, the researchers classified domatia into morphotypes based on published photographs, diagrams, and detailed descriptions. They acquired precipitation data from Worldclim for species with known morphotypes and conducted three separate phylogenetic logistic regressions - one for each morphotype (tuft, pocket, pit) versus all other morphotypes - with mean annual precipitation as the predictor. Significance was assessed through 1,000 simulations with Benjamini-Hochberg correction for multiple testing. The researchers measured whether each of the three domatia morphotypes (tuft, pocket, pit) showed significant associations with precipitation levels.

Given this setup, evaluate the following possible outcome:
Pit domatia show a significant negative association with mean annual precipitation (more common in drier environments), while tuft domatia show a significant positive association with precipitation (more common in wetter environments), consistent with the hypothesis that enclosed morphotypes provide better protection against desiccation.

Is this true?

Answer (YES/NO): NO